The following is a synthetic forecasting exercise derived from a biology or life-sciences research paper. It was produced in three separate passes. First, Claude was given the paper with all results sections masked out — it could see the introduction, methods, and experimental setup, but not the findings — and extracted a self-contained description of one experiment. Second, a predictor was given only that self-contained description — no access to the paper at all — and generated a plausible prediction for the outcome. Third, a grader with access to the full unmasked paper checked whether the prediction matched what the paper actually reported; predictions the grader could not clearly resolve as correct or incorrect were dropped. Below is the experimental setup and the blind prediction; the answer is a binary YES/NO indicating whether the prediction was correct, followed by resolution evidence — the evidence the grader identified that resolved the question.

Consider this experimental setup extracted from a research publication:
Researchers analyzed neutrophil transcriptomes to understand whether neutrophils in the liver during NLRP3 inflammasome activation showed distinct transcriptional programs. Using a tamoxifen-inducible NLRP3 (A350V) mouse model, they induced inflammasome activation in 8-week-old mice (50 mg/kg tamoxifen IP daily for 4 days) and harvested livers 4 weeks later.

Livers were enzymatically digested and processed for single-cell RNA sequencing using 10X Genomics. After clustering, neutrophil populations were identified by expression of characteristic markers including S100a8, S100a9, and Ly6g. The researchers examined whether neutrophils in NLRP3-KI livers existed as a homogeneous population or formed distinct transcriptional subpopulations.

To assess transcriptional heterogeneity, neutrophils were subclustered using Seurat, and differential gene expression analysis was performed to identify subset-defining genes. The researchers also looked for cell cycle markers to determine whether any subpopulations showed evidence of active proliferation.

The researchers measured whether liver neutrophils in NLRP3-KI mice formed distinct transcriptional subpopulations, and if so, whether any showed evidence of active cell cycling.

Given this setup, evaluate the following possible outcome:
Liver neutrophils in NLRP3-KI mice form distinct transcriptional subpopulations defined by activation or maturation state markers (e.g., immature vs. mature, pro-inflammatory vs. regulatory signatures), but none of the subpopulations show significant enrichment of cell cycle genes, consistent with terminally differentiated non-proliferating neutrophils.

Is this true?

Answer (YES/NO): NO